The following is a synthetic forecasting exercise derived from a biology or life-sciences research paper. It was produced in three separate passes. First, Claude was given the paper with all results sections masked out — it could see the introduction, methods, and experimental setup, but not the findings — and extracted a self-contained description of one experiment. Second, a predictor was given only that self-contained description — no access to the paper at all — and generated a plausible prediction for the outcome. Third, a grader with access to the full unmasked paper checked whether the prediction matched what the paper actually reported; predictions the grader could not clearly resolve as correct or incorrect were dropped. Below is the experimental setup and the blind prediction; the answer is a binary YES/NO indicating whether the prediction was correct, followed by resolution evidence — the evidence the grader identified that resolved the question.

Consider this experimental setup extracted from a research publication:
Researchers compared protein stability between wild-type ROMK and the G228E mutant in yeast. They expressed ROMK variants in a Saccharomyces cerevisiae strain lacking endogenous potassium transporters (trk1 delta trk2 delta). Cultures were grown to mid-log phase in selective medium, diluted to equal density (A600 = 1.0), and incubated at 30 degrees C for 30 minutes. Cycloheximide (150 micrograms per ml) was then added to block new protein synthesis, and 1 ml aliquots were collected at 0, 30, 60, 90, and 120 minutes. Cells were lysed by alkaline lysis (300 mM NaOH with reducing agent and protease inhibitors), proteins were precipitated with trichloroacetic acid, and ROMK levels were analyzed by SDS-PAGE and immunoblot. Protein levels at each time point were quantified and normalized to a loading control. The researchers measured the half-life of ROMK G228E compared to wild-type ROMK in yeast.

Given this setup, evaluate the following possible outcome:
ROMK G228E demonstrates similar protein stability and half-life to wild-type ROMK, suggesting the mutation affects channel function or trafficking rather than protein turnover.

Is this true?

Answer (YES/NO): NO